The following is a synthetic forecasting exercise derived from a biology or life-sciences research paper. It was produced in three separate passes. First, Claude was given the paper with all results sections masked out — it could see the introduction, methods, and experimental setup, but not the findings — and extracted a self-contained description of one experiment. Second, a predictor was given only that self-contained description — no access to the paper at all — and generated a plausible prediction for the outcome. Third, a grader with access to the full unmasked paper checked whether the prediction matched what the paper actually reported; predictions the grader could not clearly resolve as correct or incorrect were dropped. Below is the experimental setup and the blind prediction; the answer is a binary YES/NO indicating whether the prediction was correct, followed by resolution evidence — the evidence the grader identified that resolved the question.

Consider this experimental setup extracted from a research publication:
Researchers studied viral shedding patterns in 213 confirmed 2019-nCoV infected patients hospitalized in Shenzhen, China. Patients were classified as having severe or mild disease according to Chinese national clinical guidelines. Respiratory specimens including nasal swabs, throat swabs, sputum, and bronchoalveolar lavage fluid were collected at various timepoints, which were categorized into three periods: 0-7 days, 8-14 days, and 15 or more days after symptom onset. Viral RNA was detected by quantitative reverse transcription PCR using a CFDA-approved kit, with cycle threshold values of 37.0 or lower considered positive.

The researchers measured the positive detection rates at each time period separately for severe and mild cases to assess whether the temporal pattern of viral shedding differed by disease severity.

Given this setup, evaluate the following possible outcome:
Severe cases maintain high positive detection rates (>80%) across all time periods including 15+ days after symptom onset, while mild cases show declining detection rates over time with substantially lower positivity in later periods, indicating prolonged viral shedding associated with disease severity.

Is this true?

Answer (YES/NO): NO